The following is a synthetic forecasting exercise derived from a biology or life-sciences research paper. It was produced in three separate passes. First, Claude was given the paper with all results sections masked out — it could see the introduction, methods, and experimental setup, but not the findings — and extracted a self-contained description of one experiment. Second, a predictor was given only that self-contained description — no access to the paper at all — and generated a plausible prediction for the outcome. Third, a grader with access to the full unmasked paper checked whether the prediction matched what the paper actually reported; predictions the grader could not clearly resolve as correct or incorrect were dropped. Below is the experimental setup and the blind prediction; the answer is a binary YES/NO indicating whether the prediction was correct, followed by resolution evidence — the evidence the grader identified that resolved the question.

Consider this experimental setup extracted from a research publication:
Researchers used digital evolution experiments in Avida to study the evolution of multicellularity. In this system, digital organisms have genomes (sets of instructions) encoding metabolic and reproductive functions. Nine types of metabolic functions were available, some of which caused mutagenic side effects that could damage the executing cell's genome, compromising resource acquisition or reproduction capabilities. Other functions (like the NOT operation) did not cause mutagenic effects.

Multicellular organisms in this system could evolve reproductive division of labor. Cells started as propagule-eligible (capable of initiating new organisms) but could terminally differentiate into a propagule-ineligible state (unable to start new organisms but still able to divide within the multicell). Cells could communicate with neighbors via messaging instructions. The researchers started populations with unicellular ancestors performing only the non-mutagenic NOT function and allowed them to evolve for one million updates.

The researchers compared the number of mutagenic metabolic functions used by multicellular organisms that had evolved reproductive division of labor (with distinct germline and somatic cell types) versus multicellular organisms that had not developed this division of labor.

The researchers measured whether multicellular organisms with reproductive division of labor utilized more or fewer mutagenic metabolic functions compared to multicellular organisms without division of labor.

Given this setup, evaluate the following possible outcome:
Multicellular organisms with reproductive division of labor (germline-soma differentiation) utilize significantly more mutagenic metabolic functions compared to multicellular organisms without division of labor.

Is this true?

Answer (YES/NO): YES